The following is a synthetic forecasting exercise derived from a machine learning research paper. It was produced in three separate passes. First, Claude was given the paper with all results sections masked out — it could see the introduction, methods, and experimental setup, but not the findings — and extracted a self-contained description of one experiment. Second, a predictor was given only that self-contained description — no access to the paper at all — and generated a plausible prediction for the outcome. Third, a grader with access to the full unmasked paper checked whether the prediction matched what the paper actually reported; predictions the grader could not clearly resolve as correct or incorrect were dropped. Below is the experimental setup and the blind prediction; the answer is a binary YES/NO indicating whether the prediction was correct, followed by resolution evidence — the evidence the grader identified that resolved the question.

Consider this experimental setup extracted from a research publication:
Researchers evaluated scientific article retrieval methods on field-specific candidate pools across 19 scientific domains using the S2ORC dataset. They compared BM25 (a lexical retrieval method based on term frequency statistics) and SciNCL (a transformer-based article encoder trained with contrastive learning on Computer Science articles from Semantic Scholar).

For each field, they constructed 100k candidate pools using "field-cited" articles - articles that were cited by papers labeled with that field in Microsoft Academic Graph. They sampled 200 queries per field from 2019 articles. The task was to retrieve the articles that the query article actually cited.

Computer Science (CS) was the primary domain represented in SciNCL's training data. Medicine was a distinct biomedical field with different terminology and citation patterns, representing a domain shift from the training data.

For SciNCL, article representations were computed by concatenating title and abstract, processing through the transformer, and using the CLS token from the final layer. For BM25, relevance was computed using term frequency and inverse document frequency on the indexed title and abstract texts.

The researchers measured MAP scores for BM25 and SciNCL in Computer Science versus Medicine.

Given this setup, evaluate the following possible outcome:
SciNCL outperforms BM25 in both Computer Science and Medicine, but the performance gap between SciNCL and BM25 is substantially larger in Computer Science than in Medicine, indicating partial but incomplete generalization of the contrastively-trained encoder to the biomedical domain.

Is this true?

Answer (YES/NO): NO